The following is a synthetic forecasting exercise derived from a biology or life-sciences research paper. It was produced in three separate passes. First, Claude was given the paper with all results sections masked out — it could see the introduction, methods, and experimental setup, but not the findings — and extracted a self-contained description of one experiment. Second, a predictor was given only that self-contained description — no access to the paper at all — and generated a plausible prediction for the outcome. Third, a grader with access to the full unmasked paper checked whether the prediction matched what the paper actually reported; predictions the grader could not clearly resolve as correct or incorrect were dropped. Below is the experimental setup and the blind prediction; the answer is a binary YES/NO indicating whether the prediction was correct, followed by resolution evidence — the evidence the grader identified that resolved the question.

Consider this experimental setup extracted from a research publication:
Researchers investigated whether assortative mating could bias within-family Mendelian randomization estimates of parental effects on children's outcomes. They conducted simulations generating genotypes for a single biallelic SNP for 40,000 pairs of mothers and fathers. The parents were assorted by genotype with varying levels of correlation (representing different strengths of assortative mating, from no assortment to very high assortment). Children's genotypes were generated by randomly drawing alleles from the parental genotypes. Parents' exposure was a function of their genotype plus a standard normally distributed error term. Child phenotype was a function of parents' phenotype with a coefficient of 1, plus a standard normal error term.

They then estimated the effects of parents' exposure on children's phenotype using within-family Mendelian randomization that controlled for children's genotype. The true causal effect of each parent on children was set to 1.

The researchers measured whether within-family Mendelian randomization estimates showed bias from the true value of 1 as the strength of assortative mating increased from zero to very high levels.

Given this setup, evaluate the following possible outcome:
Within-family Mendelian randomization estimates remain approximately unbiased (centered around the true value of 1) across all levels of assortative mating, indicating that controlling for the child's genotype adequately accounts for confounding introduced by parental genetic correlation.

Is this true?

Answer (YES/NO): YES